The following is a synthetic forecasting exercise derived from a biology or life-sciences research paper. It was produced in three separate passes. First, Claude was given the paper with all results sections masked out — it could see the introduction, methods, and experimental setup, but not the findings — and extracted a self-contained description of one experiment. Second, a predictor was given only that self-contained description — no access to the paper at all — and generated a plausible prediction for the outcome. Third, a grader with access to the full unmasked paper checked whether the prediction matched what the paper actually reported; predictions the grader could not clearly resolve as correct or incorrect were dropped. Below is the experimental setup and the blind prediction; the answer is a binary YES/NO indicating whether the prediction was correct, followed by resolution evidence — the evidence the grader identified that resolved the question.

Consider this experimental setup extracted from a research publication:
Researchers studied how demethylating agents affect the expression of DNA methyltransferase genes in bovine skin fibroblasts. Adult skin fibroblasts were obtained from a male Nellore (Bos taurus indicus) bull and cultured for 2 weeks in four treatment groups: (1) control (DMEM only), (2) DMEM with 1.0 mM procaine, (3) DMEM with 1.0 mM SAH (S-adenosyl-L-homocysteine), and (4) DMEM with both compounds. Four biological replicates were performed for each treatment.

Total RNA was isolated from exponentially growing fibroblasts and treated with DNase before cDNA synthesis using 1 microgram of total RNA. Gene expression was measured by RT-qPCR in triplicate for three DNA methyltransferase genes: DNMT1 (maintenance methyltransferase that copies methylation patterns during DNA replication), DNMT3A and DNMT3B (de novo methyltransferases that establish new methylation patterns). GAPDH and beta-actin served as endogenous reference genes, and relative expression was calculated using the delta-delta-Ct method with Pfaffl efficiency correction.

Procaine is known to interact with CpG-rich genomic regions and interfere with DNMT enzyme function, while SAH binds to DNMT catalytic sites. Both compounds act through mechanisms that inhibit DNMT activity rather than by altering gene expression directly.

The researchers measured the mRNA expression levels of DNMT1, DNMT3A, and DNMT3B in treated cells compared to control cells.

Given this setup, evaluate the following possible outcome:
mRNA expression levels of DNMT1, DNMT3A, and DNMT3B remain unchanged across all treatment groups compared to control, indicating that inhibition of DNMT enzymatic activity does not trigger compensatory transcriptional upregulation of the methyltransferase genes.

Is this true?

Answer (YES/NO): NO